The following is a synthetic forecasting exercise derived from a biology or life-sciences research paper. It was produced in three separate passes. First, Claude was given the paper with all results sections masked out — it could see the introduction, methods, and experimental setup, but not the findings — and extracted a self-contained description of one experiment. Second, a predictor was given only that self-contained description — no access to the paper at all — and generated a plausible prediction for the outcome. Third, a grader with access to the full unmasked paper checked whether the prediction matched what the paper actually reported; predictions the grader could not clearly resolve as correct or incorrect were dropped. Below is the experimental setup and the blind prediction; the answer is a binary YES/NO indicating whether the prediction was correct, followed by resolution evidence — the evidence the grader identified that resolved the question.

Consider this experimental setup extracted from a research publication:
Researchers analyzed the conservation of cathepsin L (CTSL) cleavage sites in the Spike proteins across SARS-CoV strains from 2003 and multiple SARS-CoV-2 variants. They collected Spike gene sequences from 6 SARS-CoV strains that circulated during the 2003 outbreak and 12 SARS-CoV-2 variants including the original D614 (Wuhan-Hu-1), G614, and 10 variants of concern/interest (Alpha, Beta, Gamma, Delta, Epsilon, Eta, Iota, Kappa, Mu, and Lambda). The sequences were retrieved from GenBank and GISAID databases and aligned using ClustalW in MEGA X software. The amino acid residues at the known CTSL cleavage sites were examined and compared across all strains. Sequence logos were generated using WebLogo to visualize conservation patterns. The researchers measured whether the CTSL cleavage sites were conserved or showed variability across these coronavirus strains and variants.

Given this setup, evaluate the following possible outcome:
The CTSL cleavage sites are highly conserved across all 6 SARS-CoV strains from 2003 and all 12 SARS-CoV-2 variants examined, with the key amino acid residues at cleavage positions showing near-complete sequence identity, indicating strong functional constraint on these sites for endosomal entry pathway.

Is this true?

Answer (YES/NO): YES